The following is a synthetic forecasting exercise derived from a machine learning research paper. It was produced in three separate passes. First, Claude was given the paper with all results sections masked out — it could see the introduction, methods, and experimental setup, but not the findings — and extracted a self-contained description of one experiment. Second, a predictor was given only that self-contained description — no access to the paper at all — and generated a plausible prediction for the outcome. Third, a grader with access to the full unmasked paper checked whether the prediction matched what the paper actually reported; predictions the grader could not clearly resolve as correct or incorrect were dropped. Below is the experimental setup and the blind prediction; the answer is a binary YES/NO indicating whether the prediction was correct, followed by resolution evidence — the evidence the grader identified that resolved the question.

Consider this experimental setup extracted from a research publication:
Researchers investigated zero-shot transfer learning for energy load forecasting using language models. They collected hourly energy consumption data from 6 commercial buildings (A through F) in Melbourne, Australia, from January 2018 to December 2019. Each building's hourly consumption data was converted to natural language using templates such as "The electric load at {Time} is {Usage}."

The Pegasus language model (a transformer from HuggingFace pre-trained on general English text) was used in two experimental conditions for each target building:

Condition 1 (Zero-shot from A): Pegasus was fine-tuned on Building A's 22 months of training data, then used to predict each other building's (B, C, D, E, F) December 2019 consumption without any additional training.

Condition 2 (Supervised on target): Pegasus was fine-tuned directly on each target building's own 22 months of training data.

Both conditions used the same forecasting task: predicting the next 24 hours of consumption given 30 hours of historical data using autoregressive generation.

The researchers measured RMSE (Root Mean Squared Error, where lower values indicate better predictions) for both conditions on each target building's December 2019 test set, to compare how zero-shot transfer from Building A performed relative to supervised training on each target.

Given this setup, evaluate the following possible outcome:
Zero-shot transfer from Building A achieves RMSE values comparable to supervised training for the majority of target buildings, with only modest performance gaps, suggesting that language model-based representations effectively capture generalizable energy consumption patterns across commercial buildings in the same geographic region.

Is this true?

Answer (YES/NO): NO